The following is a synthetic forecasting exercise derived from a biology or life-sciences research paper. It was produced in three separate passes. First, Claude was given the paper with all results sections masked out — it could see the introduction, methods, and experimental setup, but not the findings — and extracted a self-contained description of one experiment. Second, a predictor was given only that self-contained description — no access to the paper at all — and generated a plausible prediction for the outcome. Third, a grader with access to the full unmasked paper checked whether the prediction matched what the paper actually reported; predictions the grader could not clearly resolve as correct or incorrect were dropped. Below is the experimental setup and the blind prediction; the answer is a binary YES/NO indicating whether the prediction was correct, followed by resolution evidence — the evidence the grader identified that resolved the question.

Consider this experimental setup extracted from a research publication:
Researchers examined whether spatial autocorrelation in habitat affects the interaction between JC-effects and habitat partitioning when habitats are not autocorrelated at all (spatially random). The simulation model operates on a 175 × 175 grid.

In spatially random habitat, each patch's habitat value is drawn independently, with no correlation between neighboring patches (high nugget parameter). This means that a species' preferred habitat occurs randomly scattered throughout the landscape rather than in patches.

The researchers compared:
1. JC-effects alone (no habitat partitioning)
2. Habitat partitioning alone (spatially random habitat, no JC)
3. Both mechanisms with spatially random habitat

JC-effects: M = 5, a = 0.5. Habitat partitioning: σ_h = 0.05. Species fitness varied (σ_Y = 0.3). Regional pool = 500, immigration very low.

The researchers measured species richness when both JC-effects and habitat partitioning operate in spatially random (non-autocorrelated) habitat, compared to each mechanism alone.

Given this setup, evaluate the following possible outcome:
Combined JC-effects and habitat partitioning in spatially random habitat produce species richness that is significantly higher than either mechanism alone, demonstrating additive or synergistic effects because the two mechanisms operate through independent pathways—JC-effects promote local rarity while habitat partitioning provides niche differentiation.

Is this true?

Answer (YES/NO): YES